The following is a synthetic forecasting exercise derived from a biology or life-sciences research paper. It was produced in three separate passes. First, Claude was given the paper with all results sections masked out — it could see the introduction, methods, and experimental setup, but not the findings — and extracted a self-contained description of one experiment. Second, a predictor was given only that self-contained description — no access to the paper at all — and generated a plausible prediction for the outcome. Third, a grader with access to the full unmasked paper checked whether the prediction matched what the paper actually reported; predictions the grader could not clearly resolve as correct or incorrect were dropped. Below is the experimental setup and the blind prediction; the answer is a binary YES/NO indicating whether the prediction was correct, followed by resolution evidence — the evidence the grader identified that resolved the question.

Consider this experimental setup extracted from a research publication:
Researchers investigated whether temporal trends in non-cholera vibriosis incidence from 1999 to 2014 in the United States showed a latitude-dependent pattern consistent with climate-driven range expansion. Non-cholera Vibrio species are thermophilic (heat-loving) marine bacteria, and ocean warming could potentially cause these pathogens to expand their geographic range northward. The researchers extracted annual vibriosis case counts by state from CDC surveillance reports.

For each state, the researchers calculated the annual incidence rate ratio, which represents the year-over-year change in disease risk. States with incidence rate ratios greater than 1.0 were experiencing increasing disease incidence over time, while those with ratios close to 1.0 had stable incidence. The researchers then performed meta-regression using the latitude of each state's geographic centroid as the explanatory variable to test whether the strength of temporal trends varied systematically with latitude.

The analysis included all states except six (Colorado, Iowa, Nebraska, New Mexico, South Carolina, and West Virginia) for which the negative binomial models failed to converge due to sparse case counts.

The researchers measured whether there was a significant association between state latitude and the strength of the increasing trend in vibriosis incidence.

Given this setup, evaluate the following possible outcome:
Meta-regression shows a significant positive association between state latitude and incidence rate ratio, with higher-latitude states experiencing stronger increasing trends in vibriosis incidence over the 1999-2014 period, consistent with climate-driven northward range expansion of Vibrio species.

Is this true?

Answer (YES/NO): YES